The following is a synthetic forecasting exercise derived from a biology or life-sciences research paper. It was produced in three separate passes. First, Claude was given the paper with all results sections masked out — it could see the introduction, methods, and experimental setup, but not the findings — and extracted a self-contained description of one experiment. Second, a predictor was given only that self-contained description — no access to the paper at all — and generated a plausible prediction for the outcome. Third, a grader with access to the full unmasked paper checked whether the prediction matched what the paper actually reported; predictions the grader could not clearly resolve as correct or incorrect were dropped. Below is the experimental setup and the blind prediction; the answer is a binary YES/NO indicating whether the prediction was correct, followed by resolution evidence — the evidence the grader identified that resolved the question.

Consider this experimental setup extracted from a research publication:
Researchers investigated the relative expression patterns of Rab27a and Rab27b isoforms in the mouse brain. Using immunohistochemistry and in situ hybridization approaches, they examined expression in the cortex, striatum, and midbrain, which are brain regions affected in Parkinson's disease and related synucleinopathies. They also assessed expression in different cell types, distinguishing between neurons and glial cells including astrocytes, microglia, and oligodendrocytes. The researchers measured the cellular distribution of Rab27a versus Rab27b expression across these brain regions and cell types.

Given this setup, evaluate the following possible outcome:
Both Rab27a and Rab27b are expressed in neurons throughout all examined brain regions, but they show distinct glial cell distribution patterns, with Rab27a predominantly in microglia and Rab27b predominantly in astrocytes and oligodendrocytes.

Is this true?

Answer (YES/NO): NO